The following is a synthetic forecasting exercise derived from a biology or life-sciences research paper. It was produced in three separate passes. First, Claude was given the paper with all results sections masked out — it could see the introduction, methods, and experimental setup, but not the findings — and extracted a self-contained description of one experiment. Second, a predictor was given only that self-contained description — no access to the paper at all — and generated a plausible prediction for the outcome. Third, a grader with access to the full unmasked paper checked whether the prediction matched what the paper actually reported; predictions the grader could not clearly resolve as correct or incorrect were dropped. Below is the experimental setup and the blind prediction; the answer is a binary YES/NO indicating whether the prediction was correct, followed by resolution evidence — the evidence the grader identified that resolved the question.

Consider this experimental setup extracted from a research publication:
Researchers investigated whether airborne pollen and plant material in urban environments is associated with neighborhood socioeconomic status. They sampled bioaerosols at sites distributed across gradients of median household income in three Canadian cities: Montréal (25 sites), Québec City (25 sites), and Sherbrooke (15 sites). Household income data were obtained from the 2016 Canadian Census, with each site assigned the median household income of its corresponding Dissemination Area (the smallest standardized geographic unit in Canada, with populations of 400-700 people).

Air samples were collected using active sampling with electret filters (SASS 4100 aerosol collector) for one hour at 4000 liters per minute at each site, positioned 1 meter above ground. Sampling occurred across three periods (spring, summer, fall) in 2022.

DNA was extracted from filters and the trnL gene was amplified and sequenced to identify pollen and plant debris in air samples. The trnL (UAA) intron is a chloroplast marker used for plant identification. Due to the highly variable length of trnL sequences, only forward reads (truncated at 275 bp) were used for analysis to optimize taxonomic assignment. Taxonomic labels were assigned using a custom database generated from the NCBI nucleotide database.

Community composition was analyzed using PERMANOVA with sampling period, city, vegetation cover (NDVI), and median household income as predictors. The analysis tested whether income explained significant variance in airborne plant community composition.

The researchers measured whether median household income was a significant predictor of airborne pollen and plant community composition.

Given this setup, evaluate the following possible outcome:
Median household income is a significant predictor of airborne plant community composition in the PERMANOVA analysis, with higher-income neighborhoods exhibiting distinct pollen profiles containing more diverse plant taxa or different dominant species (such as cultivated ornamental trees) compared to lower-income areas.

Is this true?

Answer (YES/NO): NO